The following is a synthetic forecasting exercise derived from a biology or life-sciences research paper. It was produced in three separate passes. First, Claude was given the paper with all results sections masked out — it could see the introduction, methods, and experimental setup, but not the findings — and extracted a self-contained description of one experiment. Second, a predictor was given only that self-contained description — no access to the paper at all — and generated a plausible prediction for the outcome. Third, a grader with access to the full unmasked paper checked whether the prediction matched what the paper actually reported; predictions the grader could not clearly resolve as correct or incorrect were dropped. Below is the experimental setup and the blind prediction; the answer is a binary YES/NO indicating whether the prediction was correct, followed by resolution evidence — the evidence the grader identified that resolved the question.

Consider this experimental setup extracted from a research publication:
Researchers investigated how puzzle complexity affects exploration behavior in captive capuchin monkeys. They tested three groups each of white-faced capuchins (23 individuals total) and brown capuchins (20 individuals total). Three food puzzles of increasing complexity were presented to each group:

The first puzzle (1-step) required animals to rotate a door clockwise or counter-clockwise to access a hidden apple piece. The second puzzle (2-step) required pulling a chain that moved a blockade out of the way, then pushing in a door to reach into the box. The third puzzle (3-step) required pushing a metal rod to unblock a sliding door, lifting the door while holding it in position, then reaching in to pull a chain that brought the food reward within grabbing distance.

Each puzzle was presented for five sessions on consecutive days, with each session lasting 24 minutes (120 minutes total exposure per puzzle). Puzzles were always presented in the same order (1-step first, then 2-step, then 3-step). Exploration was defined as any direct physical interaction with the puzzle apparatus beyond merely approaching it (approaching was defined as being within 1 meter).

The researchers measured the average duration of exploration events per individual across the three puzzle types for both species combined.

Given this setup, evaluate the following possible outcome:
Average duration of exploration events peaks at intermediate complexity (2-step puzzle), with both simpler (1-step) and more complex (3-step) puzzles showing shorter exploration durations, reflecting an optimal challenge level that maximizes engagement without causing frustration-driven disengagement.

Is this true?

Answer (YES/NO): YES